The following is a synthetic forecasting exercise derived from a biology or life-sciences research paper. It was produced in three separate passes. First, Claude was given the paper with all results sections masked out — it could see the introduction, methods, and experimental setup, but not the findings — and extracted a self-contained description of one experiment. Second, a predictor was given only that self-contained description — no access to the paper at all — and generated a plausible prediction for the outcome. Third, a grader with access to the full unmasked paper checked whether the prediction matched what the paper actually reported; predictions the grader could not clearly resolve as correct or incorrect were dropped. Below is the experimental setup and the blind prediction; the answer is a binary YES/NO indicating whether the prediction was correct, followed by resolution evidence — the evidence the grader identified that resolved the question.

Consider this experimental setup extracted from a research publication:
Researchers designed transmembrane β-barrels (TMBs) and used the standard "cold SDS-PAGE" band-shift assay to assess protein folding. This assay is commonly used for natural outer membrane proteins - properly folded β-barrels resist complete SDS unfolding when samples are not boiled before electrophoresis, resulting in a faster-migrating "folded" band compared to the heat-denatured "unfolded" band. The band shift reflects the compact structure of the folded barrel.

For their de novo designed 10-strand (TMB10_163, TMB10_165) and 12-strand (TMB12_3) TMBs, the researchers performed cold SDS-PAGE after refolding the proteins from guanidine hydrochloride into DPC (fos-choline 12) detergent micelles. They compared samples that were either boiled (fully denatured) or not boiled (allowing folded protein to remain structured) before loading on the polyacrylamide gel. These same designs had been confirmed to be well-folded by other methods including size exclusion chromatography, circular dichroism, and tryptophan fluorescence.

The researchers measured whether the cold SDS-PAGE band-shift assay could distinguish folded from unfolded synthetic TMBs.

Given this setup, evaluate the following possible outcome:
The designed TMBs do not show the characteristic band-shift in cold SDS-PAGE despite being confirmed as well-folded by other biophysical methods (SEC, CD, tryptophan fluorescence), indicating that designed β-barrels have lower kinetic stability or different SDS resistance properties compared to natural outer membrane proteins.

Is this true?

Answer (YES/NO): YES